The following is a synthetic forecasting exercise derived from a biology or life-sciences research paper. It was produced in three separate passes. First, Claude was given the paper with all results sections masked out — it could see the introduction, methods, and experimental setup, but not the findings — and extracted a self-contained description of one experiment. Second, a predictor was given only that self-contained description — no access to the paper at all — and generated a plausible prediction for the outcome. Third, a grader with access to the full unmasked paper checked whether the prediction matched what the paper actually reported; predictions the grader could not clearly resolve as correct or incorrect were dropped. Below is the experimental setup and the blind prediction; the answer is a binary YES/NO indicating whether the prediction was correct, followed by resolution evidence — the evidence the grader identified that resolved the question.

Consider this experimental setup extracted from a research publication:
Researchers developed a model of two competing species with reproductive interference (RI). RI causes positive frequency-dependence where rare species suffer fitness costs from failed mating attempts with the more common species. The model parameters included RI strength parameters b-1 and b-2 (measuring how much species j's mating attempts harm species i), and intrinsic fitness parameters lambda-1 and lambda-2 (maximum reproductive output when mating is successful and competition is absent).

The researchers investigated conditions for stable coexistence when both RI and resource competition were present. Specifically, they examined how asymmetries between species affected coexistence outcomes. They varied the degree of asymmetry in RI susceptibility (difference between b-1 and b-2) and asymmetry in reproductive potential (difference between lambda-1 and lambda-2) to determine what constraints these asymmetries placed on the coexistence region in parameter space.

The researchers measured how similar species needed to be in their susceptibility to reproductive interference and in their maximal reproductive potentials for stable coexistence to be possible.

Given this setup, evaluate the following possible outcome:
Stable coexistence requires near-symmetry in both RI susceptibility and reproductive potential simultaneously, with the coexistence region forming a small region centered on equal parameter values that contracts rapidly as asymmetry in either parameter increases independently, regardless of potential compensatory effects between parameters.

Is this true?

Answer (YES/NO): NO